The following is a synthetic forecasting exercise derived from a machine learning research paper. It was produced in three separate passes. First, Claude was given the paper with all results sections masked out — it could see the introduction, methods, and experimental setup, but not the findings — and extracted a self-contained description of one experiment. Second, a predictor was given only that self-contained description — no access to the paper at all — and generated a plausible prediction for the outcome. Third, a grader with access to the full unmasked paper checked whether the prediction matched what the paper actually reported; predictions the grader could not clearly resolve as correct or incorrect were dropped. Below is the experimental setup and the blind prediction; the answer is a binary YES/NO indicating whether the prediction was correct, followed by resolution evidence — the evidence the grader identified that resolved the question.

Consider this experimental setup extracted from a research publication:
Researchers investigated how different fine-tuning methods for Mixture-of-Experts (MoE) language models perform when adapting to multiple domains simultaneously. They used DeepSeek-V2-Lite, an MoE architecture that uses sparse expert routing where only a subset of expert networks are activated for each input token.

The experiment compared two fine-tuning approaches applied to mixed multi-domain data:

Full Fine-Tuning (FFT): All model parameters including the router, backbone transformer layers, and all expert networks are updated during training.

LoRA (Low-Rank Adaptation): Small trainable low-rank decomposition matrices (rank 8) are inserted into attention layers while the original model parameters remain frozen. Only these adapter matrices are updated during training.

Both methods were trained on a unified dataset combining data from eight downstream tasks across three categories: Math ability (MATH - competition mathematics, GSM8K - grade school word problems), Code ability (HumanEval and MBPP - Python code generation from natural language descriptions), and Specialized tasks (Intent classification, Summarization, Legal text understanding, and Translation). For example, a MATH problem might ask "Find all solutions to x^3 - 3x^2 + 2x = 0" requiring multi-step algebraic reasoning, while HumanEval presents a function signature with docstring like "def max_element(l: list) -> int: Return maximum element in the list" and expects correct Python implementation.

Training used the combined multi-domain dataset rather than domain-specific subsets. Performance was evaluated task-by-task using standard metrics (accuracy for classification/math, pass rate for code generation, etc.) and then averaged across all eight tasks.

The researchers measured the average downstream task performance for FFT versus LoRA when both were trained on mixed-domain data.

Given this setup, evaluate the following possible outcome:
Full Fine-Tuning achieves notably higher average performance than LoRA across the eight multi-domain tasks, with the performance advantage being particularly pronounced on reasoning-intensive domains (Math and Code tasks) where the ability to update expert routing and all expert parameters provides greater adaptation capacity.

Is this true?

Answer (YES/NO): NO